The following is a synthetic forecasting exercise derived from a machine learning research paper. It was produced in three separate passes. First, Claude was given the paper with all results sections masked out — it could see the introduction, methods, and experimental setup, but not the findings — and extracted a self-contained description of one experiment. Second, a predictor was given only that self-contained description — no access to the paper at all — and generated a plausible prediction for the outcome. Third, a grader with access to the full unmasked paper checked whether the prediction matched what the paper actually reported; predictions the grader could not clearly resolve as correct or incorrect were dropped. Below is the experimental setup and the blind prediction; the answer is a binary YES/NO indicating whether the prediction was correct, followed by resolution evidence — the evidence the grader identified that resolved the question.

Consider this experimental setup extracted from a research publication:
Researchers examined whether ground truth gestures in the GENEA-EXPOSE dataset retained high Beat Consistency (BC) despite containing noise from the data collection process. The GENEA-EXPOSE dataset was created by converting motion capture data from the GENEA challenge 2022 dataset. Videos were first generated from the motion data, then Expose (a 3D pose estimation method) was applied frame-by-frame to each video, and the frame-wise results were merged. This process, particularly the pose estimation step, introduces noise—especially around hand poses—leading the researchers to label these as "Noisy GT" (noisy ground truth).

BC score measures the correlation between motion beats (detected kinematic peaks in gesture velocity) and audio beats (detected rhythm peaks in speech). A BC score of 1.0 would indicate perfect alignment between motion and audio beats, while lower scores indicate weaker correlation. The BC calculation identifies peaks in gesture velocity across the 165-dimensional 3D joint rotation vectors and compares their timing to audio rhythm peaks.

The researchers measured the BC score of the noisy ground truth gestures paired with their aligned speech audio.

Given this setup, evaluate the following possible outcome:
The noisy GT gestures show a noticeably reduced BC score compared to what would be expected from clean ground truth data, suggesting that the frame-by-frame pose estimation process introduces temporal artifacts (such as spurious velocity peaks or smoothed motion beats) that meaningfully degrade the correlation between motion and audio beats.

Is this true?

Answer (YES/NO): NO